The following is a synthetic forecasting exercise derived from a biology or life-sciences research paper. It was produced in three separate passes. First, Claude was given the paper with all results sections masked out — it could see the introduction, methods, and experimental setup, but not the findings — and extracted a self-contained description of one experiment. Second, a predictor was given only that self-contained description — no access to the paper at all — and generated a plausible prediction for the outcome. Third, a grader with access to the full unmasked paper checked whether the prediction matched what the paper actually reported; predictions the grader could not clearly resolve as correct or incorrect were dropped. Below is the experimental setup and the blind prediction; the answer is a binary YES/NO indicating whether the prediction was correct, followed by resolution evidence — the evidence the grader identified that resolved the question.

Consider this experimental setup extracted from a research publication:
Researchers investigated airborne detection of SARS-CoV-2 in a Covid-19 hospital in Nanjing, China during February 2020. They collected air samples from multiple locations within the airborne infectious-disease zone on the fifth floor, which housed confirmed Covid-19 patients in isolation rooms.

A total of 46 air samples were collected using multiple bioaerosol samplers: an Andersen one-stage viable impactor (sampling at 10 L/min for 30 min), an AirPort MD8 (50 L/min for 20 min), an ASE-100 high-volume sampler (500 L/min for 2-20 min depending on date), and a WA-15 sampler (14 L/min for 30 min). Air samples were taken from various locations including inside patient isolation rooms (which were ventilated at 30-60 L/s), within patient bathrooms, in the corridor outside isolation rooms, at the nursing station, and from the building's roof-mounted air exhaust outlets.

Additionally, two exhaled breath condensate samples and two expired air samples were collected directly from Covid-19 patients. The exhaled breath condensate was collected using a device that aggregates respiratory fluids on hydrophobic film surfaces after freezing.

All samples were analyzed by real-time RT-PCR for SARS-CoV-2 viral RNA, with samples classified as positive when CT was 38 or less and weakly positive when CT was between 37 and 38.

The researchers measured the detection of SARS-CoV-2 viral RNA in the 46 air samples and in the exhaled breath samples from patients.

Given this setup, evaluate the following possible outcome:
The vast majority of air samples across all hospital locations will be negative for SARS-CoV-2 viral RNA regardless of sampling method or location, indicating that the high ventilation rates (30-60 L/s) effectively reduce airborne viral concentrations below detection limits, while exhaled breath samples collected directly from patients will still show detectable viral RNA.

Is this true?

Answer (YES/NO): NO